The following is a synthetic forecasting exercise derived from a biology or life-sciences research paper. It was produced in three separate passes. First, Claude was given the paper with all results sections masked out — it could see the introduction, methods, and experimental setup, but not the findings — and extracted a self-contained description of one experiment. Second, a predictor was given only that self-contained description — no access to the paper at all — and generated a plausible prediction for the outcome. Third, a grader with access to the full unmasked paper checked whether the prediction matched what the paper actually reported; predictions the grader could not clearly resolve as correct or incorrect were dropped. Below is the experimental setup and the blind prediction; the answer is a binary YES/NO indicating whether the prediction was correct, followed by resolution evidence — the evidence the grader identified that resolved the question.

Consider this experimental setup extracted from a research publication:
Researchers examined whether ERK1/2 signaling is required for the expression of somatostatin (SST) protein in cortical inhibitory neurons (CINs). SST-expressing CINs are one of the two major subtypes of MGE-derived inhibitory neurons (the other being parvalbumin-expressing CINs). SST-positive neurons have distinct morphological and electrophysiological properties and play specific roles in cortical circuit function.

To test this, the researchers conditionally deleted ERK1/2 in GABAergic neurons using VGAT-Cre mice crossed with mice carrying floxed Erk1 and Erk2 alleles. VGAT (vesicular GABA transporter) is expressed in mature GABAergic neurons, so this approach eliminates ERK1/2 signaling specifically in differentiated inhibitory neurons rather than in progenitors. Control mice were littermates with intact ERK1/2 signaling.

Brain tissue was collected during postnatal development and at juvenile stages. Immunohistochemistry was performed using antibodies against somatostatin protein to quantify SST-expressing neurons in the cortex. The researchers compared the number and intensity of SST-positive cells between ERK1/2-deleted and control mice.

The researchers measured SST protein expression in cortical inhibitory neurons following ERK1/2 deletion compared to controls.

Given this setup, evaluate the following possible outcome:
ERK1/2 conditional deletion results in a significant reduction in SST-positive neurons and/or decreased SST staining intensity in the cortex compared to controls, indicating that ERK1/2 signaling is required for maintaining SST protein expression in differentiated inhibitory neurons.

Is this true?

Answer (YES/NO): YES